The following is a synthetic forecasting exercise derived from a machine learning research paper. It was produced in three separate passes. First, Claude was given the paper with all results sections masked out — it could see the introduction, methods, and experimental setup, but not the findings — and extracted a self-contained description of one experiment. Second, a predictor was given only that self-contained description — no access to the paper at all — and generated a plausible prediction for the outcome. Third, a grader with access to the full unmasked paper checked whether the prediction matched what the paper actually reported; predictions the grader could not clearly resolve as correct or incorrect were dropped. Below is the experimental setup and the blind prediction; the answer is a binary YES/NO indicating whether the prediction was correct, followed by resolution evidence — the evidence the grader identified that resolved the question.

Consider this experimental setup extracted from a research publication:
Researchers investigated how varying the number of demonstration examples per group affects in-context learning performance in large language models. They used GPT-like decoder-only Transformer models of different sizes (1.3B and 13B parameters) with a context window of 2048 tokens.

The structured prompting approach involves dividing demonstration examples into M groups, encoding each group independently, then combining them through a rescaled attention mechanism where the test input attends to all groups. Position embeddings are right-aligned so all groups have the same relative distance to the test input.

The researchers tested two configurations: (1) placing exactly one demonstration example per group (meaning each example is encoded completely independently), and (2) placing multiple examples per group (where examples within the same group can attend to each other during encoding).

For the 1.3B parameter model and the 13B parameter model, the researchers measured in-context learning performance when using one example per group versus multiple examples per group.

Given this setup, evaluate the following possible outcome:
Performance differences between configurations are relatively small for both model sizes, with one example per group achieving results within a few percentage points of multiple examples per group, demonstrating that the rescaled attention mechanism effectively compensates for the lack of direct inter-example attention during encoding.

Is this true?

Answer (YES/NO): NO